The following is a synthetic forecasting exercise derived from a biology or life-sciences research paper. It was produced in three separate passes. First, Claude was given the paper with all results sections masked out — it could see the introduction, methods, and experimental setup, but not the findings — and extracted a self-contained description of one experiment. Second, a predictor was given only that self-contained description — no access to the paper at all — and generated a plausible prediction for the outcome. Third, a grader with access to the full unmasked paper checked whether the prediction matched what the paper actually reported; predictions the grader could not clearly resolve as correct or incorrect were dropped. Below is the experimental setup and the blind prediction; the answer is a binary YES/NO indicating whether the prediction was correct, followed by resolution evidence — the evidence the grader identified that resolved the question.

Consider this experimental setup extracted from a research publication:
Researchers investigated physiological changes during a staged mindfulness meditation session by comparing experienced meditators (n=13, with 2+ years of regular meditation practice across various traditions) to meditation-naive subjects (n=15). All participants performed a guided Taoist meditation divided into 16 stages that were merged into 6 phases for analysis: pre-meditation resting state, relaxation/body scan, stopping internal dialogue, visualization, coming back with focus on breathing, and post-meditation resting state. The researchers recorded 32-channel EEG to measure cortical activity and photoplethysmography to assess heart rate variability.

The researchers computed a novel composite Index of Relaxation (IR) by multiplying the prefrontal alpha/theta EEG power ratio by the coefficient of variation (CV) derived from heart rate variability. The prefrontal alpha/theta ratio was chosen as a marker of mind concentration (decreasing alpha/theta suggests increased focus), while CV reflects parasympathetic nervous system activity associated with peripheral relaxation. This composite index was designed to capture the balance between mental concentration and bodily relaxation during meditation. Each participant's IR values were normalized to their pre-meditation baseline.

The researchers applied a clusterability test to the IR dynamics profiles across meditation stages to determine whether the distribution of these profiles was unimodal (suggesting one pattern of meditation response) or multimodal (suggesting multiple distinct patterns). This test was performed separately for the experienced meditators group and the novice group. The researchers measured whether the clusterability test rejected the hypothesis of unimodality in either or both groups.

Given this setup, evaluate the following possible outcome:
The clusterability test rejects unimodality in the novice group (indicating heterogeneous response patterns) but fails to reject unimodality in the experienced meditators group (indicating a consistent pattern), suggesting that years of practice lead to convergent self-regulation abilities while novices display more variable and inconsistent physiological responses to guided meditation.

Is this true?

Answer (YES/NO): NO